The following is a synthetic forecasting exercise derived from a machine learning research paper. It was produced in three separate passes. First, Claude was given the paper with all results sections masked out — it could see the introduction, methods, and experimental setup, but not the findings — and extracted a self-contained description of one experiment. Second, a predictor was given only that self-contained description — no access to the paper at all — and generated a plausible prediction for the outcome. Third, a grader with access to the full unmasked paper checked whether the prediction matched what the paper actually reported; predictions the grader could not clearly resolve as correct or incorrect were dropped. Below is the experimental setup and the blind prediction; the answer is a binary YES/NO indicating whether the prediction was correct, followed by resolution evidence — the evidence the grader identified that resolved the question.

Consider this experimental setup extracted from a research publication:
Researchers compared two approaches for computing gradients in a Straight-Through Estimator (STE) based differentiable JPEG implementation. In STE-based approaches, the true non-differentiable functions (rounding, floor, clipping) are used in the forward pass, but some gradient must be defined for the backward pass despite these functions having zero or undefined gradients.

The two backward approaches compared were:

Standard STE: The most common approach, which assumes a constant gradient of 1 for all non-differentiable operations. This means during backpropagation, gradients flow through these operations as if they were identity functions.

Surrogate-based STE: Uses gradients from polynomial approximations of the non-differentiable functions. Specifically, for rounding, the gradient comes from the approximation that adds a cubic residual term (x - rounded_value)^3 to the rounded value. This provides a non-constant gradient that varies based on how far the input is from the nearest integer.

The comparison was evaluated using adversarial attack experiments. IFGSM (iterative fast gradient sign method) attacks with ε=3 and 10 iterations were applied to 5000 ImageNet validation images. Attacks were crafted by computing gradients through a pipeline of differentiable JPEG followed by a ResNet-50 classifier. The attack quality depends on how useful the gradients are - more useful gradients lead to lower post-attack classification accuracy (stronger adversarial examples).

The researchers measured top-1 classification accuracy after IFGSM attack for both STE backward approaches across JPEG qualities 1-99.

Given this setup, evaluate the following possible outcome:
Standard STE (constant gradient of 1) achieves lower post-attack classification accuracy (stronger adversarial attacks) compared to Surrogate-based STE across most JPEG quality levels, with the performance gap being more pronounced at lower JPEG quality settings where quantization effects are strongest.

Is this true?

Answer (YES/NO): NO